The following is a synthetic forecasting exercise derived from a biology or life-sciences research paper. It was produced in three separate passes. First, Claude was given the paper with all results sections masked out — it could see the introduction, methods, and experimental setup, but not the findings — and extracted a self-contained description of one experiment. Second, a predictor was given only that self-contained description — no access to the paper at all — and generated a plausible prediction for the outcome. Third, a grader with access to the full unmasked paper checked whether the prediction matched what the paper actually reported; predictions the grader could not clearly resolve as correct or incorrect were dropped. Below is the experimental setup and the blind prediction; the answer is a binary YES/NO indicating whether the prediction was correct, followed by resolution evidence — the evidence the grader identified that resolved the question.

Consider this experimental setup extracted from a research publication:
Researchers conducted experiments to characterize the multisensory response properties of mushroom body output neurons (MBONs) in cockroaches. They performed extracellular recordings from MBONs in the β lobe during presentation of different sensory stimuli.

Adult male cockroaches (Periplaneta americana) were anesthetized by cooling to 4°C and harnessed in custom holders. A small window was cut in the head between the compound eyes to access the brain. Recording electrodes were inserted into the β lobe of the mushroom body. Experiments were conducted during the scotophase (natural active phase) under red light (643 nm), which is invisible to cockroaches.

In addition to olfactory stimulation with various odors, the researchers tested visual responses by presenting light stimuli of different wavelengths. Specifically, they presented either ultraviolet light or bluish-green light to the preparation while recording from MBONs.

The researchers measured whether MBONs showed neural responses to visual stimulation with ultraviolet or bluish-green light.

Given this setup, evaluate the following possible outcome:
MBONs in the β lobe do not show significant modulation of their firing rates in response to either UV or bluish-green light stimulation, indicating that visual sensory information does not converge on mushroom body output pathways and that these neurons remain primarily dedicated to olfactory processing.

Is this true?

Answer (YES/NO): NO